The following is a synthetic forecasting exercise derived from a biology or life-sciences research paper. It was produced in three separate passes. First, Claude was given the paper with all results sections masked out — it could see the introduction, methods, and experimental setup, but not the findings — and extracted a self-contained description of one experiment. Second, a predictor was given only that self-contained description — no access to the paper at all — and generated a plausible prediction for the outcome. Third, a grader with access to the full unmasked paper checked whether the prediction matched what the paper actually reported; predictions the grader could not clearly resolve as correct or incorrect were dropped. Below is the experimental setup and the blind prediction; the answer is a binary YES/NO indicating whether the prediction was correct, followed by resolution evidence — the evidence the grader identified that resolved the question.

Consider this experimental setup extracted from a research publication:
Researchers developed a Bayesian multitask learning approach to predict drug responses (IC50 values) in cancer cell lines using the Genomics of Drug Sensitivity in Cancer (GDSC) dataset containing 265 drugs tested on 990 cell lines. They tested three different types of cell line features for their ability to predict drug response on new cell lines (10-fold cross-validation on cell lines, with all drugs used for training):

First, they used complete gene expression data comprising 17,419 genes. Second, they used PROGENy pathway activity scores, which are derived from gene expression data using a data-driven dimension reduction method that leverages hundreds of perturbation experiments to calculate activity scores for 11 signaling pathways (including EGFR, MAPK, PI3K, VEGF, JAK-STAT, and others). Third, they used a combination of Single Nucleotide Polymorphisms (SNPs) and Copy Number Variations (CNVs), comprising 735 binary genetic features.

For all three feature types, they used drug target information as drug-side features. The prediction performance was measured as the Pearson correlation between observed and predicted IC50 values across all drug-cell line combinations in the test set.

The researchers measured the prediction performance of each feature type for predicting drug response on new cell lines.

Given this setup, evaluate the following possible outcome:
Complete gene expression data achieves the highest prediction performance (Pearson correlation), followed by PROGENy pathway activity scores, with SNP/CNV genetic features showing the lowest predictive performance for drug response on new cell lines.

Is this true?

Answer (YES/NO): YES